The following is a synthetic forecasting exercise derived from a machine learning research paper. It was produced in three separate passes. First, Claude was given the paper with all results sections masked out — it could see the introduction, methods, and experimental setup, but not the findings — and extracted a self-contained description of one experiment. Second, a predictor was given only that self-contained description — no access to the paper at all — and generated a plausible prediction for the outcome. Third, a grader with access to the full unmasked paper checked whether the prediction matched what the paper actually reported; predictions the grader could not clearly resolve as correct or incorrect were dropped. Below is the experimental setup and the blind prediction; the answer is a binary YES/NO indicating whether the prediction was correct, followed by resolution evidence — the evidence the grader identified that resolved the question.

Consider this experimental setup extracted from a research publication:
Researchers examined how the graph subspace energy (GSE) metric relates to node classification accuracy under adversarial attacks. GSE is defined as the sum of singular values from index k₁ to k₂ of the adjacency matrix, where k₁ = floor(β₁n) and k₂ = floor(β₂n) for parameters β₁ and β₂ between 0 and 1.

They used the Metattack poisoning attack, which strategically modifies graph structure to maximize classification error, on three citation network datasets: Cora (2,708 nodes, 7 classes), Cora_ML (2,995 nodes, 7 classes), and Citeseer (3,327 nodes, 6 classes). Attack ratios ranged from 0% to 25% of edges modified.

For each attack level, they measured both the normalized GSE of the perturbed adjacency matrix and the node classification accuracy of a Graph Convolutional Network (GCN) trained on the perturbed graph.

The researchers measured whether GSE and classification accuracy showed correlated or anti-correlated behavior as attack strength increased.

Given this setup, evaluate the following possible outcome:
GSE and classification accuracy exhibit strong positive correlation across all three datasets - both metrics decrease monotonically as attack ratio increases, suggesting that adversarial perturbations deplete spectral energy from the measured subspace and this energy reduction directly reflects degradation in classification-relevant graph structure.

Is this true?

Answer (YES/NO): NO